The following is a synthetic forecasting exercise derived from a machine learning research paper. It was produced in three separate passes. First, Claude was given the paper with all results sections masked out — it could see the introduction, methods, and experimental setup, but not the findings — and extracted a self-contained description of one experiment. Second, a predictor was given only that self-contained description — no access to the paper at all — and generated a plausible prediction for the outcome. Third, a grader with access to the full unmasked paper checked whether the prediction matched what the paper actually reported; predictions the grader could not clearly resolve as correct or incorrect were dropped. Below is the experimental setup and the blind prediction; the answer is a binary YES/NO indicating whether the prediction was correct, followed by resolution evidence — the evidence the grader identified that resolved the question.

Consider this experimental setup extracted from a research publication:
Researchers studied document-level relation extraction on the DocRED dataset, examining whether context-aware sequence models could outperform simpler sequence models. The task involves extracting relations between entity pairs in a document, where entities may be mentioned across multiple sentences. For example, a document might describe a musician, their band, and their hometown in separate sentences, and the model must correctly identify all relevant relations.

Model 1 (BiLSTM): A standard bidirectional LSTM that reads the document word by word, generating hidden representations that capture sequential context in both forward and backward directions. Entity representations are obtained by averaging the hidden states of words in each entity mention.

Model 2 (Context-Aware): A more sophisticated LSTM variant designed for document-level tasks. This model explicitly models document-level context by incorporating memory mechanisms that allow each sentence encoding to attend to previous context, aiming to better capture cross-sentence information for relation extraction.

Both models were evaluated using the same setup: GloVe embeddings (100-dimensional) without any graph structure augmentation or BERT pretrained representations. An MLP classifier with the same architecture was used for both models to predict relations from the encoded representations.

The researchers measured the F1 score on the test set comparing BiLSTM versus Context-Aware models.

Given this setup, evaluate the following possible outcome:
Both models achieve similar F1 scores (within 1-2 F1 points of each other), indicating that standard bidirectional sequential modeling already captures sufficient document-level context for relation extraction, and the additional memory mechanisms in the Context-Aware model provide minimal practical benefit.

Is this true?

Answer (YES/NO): YES